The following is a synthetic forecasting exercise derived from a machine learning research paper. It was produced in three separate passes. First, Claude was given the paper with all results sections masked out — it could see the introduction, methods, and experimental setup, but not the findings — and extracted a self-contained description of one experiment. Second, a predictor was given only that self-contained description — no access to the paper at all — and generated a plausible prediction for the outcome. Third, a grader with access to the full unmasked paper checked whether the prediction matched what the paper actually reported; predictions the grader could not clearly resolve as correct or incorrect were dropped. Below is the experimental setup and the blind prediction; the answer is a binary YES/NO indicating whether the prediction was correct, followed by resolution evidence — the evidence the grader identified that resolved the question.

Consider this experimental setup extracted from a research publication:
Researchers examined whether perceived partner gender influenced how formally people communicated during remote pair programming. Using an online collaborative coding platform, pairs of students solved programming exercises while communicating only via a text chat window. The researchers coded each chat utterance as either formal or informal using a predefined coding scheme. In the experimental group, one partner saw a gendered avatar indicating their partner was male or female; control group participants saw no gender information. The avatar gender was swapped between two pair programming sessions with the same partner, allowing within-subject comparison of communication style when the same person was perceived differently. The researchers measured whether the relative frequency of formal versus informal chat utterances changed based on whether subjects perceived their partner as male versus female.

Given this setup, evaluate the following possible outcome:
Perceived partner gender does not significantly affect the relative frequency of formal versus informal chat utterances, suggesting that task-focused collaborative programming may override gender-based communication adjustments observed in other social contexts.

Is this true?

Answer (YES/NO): NO